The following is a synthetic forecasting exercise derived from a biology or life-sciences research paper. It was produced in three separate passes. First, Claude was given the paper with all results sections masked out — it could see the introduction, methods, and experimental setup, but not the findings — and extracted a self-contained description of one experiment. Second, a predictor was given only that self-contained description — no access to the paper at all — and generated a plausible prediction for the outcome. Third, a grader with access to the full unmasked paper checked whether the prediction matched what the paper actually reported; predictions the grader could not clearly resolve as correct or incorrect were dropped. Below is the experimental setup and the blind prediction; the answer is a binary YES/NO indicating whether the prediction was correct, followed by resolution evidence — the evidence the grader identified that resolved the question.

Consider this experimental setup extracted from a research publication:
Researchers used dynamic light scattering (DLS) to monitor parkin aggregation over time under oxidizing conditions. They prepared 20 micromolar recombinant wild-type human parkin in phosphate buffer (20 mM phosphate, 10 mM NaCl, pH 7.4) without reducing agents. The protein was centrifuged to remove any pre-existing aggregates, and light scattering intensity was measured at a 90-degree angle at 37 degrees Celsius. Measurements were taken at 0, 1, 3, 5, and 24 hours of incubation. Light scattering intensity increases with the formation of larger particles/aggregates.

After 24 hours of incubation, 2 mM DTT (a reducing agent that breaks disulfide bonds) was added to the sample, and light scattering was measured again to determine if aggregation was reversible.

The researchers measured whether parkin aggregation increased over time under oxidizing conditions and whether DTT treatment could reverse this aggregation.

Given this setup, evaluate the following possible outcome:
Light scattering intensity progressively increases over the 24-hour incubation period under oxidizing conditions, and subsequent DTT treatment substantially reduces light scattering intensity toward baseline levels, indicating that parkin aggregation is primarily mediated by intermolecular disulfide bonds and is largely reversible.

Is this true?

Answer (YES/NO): YES